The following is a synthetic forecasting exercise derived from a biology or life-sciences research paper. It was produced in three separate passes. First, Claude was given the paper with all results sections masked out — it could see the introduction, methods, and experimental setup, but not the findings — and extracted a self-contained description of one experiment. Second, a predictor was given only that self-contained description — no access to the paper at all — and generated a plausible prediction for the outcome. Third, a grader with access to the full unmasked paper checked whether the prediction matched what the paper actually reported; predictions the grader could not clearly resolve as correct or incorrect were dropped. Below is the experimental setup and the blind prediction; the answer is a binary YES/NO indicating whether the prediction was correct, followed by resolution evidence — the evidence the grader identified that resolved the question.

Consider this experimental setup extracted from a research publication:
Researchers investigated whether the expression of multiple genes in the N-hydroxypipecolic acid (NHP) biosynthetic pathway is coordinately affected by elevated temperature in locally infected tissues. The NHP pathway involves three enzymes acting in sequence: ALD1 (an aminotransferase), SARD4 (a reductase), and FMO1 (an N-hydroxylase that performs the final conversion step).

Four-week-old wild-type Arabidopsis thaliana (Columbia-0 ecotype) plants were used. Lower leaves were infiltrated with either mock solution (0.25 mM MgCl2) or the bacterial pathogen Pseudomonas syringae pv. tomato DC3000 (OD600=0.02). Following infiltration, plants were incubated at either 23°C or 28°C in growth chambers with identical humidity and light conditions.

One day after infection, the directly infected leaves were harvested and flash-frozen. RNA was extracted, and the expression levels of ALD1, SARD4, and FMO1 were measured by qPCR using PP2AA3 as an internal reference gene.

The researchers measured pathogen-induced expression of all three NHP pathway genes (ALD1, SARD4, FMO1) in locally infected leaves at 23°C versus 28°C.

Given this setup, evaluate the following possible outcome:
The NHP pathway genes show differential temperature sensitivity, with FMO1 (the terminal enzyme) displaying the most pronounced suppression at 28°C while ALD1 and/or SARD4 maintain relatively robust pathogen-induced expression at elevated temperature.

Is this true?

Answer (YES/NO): NO